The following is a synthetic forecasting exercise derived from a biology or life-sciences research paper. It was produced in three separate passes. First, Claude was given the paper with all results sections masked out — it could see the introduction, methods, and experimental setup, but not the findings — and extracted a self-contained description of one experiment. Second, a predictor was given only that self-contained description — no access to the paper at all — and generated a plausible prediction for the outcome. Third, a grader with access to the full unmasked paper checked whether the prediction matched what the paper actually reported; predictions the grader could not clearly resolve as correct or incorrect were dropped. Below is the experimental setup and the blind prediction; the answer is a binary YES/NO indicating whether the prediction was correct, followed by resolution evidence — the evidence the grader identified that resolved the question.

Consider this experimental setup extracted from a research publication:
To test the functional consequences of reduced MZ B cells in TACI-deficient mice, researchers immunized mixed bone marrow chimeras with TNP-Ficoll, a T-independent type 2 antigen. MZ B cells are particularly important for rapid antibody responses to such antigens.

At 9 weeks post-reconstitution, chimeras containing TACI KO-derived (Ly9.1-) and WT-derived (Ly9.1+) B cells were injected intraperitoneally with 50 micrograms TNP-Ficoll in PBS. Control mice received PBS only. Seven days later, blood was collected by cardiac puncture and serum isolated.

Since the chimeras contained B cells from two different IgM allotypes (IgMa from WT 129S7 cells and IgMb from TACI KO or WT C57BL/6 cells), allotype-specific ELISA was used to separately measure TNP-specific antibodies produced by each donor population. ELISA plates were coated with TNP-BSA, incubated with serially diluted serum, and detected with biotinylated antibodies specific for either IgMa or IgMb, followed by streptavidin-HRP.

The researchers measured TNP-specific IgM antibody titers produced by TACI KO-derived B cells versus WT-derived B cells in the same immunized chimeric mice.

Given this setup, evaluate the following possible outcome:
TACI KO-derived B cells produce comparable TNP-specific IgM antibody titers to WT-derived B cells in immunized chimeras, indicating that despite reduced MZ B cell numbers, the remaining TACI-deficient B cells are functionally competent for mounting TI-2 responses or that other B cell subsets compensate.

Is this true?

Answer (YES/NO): NO